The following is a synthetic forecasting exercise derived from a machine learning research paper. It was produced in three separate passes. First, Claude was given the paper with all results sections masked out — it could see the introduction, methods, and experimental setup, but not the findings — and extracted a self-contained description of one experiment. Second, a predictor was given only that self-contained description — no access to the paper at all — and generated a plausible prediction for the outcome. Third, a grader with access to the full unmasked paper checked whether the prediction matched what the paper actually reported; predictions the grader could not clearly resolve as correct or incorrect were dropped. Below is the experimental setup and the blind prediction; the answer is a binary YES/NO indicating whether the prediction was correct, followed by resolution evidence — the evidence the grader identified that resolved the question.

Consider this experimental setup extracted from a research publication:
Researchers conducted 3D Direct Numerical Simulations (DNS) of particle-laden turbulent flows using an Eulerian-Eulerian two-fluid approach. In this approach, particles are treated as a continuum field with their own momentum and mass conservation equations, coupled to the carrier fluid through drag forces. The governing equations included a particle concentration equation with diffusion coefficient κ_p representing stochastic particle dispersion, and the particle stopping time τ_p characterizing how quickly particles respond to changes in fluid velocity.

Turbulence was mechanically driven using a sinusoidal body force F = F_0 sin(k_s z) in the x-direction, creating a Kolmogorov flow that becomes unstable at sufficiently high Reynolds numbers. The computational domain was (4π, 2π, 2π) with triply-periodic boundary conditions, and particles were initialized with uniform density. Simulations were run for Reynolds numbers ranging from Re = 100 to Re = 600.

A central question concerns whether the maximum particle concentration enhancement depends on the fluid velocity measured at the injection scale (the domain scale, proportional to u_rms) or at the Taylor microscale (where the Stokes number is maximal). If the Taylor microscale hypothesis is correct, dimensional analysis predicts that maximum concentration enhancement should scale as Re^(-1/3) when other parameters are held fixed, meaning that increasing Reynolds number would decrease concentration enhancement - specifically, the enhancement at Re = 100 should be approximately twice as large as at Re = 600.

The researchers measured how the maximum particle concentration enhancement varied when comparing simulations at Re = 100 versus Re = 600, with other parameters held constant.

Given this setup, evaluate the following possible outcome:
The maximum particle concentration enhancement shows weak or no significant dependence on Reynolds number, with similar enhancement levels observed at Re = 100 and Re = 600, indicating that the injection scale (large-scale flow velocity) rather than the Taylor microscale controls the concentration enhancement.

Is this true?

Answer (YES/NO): NO